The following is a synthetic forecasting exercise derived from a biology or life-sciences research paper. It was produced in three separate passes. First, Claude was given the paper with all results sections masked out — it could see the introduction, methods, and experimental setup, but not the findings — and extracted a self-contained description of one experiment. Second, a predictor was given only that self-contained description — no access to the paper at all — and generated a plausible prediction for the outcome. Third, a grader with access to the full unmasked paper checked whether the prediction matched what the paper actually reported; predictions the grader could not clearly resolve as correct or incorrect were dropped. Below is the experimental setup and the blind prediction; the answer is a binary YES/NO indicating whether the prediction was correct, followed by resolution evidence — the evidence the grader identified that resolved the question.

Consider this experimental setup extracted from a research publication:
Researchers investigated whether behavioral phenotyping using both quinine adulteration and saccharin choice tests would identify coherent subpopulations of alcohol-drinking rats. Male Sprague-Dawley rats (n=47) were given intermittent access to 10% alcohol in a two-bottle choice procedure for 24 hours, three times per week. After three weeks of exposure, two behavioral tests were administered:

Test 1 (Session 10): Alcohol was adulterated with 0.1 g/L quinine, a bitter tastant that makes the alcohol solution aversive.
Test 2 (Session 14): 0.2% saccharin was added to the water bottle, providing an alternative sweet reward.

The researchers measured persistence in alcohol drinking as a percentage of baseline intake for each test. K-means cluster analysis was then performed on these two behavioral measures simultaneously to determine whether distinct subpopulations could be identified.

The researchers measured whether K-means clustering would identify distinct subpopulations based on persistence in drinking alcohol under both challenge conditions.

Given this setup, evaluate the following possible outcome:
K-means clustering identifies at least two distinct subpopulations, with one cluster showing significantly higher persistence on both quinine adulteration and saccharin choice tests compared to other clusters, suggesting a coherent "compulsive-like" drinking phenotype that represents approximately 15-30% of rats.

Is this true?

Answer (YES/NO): NO